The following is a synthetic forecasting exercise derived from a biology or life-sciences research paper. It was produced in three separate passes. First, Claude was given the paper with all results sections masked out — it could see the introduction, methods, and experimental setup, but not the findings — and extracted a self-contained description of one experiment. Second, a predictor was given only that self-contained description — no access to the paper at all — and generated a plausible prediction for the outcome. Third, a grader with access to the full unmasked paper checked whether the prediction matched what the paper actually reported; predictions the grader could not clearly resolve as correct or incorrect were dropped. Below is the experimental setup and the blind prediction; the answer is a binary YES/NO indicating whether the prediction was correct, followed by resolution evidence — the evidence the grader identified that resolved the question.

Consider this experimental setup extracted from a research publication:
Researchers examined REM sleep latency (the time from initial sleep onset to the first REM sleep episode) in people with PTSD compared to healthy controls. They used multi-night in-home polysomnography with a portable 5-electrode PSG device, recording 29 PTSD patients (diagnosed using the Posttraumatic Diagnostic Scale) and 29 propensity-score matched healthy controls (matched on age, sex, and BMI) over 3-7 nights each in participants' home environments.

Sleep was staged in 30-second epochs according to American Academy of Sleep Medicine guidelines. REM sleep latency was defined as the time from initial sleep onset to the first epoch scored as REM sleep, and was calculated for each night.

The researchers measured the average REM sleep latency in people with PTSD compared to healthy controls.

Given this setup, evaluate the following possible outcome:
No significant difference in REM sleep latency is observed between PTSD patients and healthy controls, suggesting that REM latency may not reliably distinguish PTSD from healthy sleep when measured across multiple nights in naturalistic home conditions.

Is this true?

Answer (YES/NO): NO